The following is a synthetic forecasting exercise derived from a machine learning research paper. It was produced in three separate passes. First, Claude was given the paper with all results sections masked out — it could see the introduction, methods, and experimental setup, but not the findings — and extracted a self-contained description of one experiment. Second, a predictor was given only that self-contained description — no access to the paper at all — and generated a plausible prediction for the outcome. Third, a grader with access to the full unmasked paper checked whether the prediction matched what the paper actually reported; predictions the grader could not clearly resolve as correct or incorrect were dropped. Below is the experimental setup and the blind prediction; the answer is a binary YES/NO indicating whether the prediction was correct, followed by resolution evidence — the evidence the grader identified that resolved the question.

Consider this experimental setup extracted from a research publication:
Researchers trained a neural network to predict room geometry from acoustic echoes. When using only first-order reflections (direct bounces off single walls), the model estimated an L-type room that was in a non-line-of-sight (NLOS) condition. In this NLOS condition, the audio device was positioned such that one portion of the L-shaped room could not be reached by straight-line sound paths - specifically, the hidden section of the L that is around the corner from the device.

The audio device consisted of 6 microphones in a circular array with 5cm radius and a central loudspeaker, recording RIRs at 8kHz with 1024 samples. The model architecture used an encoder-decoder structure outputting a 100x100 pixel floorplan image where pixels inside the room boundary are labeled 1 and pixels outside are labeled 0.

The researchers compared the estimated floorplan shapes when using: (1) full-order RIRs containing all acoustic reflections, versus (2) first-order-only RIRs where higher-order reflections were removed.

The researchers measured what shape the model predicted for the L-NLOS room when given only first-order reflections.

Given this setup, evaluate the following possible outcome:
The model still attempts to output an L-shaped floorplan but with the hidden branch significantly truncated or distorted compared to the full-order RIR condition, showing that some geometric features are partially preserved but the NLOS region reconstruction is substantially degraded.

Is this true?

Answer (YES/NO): NO